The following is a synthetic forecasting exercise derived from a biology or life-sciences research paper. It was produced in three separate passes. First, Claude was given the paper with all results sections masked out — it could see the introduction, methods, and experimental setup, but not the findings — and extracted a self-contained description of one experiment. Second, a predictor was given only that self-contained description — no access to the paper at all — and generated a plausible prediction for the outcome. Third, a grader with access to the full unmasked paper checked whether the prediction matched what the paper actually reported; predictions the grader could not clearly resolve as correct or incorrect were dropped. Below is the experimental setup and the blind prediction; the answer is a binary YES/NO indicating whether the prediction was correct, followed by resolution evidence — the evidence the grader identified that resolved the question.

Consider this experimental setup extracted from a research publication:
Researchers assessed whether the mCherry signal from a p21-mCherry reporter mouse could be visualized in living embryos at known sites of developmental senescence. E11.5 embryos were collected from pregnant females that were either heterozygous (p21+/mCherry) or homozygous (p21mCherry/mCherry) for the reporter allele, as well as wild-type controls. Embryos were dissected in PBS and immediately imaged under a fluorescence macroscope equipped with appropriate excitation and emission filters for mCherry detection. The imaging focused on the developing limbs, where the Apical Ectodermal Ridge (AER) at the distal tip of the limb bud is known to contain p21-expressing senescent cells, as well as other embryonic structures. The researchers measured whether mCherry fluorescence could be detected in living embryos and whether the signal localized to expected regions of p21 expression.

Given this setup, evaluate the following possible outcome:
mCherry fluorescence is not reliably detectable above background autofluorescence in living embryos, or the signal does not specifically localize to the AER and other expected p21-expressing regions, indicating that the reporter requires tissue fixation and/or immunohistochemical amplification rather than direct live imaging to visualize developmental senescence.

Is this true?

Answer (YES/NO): NO